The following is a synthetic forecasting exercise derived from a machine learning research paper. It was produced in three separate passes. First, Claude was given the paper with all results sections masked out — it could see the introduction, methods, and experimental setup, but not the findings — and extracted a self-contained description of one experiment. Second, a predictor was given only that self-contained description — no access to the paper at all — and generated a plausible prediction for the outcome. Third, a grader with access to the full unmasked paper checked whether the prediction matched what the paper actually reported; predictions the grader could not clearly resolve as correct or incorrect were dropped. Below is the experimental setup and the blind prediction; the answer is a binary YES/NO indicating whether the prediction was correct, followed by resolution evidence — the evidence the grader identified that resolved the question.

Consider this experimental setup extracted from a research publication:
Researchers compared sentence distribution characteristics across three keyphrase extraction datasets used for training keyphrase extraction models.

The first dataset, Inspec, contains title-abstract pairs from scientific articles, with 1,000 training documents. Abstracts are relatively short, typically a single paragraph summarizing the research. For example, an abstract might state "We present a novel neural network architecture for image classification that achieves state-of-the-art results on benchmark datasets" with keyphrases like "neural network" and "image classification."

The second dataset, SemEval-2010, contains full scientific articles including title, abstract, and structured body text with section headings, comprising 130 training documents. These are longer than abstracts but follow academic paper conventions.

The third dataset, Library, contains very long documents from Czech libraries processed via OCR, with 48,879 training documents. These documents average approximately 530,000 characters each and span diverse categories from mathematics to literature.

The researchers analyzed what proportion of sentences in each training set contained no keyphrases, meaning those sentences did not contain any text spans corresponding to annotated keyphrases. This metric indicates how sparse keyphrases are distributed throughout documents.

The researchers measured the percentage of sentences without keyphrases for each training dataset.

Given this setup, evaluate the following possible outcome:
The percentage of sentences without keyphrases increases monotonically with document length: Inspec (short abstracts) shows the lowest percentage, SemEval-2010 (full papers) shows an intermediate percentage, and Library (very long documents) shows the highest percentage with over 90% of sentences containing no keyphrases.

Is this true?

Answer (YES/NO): YES